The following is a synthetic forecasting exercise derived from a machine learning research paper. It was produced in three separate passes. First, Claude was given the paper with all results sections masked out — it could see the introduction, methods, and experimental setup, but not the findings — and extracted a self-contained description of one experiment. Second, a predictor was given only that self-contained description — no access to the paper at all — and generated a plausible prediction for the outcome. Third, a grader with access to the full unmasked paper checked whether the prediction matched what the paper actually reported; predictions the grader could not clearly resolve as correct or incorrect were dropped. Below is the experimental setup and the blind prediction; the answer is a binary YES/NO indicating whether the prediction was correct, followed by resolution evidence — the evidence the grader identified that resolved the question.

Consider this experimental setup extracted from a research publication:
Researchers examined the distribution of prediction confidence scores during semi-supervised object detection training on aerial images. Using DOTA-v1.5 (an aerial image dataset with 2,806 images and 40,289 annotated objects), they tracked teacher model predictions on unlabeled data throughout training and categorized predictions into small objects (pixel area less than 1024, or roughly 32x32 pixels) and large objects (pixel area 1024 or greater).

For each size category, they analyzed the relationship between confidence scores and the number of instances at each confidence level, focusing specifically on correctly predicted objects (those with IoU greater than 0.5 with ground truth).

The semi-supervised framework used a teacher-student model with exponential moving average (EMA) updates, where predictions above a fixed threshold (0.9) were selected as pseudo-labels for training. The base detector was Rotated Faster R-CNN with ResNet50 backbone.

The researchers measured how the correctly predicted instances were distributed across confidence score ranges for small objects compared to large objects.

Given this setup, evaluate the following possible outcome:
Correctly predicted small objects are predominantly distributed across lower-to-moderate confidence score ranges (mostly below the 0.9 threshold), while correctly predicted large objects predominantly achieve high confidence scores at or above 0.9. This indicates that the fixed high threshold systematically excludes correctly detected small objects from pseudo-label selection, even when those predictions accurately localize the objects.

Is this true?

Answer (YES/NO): NO